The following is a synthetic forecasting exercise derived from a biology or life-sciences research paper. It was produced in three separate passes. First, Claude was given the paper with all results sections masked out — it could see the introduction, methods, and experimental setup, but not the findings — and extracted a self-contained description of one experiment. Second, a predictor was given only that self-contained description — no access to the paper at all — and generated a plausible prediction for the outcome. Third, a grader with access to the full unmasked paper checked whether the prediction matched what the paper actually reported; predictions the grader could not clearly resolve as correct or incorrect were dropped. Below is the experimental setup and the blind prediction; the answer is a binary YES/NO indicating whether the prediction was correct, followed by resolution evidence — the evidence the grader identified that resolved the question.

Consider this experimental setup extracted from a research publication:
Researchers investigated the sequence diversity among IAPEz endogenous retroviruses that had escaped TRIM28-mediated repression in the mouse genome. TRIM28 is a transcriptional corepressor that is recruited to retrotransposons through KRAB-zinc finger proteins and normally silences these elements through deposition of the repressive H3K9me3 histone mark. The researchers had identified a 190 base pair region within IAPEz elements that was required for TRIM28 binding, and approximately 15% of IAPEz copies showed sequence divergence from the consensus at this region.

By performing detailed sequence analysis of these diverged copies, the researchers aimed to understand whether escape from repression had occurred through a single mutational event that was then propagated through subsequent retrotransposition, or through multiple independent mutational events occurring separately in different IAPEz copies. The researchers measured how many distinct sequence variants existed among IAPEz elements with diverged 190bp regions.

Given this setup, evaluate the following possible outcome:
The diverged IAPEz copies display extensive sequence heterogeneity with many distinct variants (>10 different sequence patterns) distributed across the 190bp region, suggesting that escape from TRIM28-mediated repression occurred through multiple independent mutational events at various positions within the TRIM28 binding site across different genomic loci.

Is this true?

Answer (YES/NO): NO